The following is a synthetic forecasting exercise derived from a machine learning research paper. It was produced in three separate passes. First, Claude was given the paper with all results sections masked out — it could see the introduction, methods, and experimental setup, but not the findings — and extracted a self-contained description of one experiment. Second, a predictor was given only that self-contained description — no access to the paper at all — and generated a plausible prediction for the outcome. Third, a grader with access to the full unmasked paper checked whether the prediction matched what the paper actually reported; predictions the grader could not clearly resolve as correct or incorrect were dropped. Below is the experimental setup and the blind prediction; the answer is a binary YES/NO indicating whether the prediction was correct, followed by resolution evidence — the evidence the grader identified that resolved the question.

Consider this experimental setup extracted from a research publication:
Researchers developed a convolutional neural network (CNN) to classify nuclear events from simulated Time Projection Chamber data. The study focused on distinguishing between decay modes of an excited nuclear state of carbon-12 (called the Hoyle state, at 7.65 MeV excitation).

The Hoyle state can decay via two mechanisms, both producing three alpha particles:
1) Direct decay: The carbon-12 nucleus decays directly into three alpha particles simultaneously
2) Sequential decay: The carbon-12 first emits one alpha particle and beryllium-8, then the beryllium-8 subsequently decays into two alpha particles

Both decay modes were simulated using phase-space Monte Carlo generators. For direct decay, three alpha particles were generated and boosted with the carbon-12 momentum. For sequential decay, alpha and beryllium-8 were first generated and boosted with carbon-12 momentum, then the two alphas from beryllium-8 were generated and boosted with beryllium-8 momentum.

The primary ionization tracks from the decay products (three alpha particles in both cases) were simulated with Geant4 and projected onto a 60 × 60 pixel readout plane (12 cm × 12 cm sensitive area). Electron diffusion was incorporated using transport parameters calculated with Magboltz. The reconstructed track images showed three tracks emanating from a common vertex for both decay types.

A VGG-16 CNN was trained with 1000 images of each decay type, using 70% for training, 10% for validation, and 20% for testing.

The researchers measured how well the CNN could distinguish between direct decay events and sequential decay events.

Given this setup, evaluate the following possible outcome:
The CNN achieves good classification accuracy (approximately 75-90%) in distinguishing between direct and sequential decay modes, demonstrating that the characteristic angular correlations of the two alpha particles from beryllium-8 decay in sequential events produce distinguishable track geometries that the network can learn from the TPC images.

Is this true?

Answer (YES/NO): NO